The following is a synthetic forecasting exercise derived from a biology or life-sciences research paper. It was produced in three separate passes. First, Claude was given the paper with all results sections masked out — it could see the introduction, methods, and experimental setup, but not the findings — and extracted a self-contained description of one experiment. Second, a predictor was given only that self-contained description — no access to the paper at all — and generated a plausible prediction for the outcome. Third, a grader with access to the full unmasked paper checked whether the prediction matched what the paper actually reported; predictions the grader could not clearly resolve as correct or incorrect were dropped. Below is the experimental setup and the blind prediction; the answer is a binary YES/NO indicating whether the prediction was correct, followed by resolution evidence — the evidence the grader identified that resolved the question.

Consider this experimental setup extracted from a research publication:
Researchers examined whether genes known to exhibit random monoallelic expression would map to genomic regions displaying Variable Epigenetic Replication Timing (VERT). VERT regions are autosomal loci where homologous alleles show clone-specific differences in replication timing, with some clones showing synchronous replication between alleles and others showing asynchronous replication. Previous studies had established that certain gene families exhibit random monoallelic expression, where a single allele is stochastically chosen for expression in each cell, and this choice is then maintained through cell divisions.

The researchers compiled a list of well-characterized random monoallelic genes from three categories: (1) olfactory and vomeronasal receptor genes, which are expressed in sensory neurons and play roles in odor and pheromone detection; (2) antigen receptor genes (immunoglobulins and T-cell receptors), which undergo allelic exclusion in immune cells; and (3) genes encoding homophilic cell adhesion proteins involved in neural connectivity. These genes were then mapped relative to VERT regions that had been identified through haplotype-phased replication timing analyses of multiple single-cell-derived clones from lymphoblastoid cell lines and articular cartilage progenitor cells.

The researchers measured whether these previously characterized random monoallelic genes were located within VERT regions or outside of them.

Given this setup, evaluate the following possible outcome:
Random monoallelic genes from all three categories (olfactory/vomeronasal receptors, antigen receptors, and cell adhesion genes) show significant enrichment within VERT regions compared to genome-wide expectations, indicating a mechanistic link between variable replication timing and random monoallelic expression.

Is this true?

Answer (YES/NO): YES